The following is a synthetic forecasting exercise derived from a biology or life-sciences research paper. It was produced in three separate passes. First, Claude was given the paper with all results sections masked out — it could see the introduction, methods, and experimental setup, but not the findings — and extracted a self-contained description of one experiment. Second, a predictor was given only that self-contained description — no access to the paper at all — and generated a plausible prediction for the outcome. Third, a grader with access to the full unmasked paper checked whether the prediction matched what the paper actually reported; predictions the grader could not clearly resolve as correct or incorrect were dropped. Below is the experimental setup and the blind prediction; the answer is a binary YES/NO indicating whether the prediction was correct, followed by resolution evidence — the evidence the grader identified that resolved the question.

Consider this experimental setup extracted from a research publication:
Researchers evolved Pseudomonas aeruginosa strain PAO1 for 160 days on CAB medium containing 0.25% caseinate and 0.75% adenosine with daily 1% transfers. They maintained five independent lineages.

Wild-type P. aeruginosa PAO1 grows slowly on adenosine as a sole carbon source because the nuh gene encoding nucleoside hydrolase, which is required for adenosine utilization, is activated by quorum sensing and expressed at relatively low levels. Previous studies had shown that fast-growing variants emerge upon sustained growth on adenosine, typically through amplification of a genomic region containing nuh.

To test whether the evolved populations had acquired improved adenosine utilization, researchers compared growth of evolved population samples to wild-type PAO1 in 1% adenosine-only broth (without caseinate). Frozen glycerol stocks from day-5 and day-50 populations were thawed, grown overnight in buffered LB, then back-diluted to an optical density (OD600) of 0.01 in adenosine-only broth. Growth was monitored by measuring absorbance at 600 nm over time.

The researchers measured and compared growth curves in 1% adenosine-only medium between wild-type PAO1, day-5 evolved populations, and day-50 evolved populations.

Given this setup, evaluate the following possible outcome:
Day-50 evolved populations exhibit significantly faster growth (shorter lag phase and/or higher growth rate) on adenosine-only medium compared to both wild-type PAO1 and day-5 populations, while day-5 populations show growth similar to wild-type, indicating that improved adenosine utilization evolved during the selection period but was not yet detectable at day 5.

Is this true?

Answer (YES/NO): YES